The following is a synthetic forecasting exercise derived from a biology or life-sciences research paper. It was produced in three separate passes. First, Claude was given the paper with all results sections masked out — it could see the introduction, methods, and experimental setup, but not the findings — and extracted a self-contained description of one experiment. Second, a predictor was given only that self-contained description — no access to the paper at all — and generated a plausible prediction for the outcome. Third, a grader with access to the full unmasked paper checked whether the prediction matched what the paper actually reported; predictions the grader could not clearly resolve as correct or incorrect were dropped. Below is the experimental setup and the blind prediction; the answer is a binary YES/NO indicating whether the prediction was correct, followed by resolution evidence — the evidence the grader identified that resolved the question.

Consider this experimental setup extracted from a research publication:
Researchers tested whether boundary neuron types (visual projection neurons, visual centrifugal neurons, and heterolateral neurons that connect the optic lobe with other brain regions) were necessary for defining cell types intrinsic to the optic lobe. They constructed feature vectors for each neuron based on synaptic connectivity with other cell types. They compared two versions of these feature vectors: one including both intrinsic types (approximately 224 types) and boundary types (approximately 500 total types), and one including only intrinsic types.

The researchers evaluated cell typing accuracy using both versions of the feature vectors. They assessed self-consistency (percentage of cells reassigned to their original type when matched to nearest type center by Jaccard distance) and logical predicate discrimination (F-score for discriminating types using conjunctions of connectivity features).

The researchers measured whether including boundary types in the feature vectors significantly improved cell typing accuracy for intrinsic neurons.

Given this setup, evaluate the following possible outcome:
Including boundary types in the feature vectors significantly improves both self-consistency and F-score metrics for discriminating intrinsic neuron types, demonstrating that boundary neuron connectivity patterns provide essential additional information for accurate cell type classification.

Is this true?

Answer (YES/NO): NO